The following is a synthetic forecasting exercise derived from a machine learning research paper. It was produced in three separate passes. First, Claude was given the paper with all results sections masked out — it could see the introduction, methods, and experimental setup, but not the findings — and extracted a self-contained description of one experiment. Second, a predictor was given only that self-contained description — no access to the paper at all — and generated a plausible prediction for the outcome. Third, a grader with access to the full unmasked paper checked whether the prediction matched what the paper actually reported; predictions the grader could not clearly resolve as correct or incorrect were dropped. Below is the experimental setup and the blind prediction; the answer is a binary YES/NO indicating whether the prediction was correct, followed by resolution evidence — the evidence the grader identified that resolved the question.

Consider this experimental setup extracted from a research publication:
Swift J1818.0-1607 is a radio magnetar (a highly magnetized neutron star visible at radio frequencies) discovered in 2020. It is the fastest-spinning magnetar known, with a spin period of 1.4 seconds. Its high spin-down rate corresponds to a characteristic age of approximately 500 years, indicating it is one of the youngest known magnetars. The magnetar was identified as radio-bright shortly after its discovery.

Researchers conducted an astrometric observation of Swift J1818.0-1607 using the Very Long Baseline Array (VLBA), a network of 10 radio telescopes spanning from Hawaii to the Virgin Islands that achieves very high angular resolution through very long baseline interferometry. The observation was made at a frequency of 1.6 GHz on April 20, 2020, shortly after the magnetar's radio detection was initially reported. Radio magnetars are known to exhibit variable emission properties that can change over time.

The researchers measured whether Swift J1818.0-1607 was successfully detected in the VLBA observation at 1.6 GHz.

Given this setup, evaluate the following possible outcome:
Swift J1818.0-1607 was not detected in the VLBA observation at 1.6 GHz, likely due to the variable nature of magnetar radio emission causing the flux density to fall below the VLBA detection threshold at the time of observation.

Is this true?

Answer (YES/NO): YES